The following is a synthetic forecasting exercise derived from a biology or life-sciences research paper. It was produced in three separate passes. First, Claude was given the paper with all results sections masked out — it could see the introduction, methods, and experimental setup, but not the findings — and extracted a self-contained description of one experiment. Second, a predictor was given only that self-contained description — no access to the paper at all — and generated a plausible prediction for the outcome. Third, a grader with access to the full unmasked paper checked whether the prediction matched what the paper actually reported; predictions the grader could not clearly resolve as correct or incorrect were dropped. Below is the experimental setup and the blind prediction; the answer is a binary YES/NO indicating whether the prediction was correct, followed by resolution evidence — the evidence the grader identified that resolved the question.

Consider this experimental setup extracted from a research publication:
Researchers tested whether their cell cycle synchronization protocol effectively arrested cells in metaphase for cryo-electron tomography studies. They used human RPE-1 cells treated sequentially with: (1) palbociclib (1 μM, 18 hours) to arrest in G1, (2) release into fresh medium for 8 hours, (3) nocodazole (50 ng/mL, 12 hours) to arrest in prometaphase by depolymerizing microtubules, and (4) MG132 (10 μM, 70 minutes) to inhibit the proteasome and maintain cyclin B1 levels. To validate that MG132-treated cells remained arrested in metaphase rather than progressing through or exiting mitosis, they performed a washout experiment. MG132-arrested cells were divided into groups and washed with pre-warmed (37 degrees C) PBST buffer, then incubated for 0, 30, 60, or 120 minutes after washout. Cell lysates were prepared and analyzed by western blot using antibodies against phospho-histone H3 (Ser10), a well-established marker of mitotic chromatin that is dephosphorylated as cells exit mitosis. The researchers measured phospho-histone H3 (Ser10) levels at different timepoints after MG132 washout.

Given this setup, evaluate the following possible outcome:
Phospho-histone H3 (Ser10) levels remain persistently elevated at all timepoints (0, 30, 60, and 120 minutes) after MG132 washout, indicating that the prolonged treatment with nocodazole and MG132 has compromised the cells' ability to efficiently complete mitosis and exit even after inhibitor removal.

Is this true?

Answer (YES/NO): NO